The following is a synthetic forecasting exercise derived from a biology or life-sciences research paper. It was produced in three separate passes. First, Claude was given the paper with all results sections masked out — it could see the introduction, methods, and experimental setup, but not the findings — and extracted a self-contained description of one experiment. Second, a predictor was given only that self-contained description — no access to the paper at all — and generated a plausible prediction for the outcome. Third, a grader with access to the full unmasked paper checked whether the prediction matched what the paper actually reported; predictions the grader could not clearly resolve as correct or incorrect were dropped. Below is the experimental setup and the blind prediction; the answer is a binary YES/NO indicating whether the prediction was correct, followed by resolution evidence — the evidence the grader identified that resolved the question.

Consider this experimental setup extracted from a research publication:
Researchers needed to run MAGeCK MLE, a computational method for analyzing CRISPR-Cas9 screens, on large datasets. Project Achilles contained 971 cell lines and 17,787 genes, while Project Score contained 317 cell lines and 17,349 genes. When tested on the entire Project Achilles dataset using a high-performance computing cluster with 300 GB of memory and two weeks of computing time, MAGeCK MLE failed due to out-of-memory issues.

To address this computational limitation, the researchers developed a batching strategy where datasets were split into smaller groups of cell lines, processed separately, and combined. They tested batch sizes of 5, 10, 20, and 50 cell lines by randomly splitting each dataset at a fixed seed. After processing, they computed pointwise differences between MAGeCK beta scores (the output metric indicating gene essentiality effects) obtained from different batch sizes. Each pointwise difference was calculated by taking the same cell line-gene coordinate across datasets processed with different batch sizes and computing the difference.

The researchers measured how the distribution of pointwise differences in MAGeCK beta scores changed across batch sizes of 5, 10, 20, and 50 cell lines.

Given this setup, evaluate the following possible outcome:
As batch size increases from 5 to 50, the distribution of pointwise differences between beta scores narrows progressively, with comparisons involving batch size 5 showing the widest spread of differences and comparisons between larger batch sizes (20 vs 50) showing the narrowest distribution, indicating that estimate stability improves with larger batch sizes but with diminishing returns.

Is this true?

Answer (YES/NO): YES